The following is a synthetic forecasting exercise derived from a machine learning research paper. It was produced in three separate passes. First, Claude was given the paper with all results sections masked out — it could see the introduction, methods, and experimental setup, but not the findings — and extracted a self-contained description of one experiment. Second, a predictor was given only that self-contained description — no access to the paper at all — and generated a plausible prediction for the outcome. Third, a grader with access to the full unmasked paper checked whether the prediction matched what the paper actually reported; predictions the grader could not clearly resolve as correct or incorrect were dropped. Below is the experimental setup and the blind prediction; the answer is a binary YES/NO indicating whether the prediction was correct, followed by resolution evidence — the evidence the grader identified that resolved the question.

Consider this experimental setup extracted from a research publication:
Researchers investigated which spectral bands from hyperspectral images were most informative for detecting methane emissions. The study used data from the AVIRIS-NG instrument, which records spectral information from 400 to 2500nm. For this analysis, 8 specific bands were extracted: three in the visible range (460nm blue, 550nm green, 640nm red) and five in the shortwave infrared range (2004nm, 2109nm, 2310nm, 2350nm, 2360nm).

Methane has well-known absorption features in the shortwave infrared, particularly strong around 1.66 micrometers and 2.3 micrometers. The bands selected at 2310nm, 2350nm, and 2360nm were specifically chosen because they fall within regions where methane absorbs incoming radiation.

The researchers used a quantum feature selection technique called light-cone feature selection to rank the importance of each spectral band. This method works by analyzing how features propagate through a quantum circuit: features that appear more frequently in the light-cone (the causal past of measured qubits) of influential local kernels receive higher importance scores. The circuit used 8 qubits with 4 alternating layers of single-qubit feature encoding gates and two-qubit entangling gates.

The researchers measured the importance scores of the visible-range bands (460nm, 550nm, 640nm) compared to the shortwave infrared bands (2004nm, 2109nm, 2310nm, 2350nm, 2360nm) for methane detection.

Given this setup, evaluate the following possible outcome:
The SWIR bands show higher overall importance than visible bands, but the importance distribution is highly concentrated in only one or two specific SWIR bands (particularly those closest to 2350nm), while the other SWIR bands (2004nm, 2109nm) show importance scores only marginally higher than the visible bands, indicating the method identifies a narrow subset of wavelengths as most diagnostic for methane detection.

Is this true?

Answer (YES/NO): NO